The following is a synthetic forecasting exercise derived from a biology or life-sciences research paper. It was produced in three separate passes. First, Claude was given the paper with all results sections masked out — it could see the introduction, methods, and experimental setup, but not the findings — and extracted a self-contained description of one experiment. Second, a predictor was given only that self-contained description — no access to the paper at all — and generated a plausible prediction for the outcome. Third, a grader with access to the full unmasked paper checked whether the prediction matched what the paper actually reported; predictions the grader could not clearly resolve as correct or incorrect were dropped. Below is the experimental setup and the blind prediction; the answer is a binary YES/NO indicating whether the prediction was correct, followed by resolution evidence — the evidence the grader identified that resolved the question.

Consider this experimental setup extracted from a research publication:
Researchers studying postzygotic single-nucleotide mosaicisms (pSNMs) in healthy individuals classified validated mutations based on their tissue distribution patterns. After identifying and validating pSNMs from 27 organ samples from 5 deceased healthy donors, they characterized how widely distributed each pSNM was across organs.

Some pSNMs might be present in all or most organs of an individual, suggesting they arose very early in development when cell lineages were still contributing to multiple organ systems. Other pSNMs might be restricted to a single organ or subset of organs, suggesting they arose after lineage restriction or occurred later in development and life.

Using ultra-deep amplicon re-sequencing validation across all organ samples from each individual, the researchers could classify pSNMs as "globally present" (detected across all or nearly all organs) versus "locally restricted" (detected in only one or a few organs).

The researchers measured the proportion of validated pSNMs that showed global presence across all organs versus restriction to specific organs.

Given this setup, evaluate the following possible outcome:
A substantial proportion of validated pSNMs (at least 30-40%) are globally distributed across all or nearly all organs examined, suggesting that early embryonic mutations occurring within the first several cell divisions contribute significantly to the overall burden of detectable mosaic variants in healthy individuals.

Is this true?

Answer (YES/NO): NO